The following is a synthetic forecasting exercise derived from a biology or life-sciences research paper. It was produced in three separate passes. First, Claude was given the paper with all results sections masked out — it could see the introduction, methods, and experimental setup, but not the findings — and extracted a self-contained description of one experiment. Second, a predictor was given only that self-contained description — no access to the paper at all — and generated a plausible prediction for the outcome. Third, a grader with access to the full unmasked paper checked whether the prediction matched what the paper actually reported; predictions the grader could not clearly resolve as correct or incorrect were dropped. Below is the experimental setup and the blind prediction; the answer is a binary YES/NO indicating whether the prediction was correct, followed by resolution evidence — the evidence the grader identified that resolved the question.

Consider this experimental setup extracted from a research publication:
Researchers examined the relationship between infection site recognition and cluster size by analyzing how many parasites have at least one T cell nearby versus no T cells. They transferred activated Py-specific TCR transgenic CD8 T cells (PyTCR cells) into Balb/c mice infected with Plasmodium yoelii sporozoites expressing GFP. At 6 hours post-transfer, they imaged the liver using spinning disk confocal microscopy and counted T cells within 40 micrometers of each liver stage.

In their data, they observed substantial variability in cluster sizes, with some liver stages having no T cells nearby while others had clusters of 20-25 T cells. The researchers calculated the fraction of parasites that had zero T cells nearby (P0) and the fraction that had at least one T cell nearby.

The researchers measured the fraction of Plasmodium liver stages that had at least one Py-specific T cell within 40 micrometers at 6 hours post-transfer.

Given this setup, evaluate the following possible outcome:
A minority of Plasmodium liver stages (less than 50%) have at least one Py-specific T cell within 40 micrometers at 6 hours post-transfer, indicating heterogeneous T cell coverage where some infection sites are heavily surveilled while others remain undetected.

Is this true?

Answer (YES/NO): YES